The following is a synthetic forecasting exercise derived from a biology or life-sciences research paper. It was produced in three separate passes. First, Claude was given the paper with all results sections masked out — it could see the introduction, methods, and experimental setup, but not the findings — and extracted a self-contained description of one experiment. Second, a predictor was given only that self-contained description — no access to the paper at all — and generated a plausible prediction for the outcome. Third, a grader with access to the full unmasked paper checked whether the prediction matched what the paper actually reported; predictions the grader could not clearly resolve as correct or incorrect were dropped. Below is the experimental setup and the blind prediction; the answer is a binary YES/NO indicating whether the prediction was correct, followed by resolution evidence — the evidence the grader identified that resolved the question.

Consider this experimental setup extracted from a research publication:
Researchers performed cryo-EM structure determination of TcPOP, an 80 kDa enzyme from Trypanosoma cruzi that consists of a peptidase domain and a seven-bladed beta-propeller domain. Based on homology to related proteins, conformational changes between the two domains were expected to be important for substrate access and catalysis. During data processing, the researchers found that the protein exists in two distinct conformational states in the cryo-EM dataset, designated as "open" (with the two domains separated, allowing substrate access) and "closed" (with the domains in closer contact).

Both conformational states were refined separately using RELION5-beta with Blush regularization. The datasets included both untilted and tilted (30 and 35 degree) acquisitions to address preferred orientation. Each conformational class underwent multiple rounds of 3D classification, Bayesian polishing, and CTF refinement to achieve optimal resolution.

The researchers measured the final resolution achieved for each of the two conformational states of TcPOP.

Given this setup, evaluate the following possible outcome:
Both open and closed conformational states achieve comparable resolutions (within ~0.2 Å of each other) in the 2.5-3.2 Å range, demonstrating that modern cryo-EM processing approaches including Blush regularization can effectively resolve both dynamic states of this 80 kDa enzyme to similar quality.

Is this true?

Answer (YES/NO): NO